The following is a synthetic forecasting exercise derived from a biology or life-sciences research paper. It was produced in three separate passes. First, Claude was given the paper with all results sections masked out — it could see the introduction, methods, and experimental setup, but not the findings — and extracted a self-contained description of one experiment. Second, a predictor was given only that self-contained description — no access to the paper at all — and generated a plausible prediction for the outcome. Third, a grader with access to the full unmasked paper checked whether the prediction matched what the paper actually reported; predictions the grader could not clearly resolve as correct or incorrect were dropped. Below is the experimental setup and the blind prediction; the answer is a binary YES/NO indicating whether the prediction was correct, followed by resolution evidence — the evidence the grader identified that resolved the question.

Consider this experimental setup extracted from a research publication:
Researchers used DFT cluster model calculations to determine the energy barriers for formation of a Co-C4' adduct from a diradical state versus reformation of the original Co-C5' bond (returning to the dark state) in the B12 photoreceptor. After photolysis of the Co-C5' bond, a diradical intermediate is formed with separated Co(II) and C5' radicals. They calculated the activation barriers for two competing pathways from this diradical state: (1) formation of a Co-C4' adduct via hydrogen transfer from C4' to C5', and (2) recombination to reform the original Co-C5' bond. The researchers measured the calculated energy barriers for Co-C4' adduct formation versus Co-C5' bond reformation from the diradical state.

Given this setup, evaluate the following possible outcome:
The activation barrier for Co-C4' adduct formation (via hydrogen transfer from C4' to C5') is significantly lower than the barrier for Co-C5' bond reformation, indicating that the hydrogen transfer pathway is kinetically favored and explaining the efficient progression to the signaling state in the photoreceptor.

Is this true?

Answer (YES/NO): YES